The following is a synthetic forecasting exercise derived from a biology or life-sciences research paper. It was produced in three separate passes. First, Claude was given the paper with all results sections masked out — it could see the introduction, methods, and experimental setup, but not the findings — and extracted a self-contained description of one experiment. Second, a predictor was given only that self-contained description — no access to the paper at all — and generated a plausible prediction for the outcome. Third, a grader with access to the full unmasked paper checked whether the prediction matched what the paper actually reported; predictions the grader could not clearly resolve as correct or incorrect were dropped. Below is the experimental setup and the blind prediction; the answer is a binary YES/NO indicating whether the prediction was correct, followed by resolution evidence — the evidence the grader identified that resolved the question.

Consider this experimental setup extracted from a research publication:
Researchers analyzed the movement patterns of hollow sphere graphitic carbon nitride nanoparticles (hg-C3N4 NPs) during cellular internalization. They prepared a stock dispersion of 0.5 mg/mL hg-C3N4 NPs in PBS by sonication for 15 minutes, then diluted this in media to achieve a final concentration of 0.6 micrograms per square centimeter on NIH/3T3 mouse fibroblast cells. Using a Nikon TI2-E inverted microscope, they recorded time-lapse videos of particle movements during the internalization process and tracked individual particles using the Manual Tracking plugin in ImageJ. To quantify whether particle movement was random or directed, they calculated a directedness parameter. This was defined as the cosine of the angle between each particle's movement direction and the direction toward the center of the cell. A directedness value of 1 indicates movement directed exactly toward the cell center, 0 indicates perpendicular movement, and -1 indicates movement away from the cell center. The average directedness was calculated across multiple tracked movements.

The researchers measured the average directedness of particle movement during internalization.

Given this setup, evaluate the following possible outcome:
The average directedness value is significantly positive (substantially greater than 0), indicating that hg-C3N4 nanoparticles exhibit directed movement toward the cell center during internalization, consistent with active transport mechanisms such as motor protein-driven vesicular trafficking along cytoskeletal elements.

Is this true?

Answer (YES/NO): YES